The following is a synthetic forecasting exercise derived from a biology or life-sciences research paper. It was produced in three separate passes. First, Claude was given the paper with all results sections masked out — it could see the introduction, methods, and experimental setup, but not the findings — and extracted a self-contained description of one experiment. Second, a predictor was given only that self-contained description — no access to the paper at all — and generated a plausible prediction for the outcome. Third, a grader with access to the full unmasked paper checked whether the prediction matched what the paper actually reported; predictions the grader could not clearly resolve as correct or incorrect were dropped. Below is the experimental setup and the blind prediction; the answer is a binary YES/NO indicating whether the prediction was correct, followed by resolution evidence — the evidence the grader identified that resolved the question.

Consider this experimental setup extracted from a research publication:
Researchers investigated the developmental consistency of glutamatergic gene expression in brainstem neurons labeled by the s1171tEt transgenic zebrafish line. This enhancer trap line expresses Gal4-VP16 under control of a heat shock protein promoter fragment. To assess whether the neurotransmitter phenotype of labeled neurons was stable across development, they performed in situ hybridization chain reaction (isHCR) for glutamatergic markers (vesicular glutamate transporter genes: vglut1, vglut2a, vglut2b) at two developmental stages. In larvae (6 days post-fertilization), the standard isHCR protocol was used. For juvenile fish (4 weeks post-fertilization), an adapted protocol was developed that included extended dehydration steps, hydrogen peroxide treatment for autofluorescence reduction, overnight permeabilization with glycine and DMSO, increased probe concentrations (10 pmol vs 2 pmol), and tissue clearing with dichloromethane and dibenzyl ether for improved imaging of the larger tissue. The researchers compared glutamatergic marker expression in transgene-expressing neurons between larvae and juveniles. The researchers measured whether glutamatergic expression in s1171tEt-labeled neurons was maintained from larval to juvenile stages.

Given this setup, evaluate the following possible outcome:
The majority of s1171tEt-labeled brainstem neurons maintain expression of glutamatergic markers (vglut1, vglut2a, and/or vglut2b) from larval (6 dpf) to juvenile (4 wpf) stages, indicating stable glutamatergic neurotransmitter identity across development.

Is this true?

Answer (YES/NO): YES